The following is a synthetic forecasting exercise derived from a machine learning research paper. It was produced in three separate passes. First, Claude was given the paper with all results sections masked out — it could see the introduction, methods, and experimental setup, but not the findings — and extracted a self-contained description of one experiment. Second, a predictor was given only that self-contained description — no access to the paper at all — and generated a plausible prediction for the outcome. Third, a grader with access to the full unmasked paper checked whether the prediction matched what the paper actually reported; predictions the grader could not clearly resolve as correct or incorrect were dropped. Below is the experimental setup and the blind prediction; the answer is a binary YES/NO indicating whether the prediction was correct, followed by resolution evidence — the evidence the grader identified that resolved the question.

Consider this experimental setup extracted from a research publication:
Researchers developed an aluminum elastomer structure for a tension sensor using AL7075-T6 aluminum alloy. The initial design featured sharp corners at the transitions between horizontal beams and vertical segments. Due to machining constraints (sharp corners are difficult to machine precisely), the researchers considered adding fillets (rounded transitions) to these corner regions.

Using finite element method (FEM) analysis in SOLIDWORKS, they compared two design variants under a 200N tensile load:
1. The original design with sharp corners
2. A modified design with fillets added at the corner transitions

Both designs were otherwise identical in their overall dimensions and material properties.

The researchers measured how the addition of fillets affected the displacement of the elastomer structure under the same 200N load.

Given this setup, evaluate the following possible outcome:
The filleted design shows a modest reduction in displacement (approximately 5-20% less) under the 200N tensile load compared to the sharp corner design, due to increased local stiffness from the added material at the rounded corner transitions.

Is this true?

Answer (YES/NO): NO